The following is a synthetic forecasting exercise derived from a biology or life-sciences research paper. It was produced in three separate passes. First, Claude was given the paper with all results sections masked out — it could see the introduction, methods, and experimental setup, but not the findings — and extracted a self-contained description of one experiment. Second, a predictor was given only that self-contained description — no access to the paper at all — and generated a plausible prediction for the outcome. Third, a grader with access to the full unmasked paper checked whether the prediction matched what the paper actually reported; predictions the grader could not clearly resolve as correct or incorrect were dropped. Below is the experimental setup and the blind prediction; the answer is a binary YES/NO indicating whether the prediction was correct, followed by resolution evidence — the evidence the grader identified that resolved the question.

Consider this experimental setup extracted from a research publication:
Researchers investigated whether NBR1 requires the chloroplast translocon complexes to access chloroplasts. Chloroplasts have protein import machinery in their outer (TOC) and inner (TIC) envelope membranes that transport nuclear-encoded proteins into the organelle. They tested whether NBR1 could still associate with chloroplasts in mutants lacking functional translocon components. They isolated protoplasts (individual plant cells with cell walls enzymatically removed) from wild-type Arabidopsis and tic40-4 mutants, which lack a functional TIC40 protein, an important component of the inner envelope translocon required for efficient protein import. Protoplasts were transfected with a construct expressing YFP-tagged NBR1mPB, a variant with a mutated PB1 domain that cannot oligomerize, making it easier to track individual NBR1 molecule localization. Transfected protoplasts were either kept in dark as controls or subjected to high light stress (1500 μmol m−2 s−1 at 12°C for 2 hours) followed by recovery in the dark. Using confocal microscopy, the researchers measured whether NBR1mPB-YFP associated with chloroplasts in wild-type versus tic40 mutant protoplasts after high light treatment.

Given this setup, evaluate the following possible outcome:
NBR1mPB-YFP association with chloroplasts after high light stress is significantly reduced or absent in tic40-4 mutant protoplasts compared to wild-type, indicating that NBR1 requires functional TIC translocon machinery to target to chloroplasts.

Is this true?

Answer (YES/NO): NO